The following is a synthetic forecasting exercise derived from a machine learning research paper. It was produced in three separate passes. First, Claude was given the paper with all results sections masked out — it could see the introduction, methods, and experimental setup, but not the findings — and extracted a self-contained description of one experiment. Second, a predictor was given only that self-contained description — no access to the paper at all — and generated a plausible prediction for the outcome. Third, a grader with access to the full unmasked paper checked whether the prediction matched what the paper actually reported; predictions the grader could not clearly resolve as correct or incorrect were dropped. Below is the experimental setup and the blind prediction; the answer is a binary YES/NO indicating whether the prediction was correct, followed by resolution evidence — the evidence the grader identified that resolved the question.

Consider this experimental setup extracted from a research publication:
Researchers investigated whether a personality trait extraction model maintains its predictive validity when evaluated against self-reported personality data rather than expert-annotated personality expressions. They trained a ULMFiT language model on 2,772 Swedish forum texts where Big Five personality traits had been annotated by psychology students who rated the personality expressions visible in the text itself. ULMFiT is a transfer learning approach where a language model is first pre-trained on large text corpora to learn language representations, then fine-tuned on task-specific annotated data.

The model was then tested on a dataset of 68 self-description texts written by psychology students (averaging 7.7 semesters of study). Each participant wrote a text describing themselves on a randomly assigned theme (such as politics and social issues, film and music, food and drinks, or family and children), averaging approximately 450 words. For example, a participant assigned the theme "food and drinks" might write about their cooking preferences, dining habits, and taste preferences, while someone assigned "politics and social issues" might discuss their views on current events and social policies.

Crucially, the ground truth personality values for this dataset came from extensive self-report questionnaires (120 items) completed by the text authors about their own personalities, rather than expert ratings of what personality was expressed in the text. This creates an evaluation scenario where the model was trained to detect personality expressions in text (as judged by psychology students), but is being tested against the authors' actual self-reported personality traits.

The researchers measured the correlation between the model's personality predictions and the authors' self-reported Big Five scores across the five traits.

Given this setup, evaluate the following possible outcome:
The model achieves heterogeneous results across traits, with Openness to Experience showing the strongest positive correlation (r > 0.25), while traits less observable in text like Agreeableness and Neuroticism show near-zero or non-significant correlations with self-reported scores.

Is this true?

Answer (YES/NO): NO